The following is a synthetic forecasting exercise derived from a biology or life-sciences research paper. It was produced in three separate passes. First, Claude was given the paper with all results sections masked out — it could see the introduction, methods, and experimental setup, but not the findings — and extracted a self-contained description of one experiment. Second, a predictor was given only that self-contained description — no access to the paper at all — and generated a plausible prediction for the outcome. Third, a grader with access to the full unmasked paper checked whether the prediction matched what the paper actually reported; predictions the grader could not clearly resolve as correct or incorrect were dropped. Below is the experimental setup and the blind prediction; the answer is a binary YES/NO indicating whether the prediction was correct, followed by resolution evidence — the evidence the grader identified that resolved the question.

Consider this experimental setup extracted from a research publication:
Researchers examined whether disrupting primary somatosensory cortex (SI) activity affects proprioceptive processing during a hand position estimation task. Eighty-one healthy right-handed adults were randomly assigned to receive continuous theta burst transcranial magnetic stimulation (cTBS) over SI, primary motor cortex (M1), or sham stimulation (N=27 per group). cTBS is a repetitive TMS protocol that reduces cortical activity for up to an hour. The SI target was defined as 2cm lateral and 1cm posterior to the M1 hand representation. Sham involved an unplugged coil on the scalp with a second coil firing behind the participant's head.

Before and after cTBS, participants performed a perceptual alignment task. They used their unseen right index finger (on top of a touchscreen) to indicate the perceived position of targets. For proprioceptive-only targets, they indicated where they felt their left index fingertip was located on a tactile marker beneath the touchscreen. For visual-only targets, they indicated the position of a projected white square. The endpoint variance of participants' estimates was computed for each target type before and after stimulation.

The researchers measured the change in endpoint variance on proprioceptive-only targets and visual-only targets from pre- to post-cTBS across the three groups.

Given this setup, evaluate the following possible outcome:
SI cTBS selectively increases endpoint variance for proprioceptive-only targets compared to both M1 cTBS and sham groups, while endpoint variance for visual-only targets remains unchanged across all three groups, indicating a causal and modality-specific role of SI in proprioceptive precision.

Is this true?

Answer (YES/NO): NO